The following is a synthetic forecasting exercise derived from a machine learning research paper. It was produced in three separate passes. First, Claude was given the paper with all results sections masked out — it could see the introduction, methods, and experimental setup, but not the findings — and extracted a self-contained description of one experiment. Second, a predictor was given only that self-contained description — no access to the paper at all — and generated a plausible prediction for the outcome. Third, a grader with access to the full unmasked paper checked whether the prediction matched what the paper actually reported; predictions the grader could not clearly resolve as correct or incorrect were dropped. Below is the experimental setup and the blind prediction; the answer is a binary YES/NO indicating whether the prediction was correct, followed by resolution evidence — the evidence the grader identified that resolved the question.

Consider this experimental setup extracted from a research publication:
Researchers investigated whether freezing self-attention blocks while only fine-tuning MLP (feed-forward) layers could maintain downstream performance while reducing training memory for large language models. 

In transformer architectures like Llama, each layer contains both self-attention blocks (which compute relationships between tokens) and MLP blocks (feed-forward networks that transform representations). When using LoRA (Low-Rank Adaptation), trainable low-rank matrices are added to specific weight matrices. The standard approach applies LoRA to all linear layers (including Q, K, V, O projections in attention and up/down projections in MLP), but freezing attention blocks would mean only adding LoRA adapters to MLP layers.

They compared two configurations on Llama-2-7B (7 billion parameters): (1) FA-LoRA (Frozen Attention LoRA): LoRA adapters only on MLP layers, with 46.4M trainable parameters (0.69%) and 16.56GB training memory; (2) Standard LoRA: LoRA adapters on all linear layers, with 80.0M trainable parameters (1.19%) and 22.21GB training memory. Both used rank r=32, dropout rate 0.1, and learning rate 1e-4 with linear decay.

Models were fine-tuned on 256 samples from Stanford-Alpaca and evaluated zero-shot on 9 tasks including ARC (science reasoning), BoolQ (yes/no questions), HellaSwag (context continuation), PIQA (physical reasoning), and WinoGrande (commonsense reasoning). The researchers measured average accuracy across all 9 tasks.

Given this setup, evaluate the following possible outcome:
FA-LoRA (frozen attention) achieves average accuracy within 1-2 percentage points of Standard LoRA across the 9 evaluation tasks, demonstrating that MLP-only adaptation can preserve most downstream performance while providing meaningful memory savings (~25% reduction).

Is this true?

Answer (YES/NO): YES